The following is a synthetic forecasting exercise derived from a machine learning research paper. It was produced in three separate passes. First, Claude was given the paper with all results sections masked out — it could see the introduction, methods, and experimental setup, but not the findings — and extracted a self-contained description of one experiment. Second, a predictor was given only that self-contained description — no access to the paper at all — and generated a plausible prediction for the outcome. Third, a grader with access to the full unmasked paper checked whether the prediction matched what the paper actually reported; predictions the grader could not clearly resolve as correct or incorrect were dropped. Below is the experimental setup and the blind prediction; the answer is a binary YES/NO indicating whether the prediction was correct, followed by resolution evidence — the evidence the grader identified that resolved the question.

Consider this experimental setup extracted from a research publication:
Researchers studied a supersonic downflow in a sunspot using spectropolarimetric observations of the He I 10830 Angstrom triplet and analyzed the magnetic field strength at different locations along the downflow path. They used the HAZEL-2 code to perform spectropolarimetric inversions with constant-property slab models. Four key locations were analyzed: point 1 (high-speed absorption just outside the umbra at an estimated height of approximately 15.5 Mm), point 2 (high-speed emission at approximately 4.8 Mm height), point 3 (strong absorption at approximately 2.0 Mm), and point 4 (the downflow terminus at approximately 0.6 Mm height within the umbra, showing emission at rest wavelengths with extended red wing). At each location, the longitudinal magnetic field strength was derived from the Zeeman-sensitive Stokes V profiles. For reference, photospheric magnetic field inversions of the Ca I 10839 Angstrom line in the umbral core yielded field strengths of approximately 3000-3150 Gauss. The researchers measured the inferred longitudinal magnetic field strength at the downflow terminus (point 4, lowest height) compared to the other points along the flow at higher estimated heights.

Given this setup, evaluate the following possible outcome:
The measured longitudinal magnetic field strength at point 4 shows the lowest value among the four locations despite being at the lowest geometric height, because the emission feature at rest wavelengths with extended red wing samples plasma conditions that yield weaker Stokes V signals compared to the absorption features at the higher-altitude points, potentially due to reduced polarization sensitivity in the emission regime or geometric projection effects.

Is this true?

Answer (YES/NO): NO